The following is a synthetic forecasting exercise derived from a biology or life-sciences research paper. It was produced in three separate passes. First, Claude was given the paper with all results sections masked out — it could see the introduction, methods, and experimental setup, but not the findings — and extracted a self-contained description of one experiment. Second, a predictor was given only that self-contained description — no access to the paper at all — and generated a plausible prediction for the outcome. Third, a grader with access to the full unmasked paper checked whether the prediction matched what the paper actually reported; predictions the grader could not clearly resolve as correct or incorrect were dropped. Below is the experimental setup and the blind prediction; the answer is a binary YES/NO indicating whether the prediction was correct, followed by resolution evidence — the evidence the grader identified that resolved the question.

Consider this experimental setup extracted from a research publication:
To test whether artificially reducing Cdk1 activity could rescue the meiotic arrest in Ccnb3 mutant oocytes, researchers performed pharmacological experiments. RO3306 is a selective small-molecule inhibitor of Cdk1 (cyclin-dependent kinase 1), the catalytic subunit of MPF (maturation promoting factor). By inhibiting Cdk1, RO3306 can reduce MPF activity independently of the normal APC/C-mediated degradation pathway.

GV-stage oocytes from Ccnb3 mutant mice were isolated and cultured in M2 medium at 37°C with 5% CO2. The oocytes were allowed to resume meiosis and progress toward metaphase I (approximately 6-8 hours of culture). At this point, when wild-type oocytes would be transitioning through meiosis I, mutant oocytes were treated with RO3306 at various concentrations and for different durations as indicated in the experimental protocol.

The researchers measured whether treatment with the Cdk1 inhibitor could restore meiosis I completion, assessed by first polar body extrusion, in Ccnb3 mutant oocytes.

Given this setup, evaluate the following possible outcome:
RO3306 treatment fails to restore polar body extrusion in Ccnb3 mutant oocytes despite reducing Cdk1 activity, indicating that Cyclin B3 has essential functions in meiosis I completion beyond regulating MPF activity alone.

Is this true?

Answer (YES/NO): NO